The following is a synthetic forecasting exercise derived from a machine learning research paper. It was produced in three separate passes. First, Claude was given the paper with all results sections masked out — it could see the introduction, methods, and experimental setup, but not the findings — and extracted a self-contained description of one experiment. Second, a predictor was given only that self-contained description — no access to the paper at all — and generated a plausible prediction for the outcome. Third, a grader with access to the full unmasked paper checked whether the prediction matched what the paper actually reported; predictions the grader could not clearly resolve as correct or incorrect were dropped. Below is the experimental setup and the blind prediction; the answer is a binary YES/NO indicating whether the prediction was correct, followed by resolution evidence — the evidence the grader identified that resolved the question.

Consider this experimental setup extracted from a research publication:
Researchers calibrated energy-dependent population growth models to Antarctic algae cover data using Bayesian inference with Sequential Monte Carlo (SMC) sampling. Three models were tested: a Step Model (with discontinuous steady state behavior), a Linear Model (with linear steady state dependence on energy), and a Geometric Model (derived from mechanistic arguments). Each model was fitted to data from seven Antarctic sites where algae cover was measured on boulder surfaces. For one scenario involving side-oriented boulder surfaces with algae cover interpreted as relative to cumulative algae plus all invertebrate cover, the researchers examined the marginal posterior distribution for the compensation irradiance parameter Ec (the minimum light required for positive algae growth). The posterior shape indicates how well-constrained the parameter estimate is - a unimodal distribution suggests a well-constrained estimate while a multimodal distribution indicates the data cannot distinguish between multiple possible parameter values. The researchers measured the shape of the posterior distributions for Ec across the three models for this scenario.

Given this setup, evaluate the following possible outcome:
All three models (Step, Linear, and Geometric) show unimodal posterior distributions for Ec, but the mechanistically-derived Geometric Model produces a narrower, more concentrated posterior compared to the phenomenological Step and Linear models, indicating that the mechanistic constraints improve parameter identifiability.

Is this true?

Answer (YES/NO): NO